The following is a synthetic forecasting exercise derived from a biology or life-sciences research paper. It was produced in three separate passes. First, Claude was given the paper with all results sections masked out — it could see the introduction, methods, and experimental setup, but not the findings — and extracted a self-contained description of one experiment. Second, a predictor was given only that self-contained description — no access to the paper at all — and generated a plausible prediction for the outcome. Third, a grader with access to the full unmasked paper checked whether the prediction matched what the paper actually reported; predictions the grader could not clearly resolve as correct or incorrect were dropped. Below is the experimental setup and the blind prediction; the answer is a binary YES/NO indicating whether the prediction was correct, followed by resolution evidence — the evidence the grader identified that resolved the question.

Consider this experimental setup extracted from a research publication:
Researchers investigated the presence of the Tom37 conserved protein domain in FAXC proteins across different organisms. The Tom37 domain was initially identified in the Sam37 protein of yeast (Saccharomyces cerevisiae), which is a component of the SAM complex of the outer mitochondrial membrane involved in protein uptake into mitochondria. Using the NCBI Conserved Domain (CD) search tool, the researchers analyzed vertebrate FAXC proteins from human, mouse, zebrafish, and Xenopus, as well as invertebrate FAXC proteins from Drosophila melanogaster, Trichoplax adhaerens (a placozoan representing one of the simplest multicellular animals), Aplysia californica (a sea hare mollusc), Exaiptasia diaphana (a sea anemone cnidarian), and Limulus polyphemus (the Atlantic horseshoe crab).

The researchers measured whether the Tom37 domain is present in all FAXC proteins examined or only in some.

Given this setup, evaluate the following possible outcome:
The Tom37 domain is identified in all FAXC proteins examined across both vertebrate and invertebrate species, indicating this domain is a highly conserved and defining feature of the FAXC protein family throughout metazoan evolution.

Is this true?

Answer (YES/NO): NO